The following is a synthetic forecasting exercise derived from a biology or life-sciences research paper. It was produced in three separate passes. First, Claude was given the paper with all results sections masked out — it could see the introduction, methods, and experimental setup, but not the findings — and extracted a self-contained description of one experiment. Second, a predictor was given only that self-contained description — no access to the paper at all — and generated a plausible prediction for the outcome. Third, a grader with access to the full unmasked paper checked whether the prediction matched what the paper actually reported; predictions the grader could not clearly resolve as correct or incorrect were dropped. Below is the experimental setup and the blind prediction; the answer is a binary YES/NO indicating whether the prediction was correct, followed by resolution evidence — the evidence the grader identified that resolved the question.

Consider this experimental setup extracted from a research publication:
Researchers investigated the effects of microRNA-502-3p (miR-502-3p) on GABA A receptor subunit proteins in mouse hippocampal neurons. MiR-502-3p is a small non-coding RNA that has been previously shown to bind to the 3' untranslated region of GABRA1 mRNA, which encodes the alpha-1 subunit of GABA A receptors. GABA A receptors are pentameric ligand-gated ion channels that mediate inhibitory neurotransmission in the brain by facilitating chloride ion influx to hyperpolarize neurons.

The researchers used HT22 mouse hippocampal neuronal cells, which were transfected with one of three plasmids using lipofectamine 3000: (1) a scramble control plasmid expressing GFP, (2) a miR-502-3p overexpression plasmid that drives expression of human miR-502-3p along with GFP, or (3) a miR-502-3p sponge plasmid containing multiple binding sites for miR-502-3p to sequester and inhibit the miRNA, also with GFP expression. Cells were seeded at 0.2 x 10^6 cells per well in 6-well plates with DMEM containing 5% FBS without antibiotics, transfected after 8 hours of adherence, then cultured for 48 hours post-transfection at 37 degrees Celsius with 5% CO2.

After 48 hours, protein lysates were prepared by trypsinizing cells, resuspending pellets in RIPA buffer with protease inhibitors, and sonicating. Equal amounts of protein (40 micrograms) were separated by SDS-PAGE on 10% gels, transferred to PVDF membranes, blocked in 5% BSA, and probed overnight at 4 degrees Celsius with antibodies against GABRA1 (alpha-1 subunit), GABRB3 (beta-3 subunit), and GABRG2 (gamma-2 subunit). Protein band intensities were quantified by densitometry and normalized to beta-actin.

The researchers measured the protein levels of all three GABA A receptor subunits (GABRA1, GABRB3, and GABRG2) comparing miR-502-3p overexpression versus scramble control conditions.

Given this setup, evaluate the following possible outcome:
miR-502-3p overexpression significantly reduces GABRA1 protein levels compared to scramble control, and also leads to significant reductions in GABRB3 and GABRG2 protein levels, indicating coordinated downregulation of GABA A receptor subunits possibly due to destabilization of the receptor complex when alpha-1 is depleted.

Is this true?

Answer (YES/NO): NO